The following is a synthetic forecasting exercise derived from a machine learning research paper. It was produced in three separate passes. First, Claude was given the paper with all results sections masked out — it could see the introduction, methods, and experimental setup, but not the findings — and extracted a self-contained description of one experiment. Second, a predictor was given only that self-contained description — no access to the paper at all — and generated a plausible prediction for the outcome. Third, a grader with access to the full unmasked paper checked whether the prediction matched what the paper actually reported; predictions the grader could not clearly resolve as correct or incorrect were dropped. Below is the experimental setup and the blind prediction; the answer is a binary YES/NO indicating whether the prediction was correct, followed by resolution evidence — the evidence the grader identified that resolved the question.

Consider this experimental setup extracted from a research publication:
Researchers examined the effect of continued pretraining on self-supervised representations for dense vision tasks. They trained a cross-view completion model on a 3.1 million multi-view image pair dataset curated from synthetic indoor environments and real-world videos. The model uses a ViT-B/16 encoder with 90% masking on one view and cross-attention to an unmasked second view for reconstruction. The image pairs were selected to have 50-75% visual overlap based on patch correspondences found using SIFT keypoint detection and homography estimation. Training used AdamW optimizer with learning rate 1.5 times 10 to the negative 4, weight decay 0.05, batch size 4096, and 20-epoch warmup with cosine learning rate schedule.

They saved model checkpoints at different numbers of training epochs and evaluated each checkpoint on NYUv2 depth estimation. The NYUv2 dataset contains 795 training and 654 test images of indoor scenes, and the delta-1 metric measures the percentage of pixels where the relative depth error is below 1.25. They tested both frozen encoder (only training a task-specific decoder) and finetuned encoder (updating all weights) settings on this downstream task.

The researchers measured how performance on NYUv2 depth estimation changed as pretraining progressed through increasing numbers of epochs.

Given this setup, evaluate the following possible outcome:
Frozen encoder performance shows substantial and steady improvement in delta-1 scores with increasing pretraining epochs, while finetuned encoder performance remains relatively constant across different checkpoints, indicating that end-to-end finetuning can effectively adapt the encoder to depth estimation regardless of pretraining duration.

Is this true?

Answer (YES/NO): NO